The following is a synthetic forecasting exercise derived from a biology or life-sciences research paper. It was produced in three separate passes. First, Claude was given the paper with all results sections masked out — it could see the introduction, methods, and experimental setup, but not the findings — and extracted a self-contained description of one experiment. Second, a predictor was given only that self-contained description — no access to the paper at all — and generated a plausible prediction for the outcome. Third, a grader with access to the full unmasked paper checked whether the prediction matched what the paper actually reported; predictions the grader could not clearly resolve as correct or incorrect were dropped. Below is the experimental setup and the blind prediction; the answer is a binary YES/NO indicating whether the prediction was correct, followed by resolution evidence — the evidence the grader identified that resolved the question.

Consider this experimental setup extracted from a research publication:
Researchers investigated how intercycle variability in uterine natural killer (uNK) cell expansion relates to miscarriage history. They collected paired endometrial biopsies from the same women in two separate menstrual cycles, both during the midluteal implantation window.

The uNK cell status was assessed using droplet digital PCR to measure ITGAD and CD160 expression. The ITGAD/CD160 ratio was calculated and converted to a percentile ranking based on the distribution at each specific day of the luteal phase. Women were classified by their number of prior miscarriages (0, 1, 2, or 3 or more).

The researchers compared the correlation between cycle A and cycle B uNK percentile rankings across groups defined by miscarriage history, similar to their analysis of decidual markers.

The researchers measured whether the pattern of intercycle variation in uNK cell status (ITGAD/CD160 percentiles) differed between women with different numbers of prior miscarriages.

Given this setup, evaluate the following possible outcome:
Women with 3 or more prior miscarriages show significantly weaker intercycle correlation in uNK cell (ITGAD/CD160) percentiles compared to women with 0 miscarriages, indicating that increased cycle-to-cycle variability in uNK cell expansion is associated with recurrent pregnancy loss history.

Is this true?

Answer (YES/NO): NO